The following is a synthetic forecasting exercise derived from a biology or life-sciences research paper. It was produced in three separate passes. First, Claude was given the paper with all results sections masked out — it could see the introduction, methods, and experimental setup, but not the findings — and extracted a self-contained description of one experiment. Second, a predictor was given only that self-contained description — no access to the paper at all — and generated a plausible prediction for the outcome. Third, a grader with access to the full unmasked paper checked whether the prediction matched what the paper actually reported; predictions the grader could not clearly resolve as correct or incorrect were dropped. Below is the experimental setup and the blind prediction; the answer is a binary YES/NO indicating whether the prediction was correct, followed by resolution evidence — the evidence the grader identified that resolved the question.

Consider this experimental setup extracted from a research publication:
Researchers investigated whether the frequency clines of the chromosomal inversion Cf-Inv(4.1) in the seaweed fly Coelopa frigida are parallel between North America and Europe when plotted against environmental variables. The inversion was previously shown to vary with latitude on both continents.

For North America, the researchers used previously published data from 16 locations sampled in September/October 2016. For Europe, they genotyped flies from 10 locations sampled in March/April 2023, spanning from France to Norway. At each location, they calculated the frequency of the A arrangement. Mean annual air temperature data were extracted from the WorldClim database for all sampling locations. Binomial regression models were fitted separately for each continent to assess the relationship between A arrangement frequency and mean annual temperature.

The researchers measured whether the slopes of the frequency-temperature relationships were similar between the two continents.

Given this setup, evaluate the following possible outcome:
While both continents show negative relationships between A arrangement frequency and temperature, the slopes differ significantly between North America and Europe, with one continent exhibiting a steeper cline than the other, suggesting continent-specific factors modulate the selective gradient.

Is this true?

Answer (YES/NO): NO